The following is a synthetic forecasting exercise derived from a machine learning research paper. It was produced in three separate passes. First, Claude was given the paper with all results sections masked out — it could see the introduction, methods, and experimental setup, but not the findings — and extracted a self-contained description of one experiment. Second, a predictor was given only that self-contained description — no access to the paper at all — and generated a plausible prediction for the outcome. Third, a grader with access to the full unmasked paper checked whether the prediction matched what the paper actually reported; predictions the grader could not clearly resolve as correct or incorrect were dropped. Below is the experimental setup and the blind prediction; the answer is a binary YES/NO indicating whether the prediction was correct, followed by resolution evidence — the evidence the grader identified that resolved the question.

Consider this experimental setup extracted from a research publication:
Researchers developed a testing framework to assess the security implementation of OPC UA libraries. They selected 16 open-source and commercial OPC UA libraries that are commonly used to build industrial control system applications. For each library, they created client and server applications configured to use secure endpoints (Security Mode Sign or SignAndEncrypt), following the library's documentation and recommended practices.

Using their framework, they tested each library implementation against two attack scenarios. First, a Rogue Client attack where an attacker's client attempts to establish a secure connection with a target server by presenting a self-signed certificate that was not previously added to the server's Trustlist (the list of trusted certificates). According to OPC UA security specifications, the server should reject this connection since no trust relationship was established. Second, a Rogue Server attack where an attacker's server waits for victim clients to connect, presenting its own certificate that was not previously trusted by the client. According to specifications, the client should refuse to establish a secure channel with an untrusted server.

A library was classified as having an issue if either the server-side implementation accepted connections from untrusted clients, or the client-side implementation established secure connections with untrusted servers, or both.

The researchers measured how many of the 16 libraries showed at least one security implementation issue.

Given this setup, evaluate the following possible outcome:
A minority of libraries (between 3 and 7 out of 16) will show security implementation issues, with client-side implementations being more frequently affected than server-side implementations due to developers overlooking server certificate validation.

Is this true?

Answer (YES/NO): NO